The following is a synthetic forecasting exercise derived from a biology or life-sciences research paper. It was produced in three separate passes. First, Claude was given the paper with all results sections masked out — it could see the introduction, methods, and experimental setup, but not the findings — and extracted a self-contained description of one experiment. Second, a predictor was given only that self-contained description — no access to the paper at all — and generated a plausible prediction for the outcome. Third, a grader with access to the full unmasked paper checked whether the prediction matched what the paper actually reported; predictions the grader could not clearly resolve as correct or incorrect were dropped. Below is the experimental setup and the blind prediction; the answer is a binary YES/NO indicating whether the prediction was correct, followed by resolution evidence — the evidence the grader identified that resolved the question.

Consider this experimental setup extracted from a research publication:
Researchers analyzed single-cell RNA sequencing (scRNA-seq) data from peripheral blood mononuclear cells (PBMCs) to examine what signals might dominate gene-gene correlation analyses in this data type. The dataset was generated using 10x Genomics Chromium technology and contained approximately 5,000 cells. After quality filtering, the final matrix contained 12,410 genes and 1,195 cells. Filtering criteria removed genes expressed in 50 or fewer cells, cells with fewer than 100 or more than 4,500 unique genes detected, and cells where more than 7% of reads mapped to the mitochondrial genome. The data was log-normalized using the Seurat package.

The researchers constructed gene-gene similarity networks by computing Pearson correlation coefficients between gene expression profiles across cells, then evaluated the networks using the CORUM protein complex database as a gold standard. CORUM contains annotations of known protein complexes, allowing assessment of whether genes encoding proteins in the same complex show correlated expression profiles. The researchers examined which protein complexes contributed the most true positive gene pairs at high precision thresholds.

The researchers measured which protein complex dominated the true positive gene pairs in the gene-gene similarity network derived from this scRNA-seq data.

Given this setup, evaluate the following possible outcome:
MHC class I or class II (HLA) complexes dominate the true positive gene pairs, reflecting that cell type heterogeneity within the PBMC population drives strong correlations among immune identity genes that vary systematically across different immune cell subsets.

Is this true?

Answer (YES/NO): NO